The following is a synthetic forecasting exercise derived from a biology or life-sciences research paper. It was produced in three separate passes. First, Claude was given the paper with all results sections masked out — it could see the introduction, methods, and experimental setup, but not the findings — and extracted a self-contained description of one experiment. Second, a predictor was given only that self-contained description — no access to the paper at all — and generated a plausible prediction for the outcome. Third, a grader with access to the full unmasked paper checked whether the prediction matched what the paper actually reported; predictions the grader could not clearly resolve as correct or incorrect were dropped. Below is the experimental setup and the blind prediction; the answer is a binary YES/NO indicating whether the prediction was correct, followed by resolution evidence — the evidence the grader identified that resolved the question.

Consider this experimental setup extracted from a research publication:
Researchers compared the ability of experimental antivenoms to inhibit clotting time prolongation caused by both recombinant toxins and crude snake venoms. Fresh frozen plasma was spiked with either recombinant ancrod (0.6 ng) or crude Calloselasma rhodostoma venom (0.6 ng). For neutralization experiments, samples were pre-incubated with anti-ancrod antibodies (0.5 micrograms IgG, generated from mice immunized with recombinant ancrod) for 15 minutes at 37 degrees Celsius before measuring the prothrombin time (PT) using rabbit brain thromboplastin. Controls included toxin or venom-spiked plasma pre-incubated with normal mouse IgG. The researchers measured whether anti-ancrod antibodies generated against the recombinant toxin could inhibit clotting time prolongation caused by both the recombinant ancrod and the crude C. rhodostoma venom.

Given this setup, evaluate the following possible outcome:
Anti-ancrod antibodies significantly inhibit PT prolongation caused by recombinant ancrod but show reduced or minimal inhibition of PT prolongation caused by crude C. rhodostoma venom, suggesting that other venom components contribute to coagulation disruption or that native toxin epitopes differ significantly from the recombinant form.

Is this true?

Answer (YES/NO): NO